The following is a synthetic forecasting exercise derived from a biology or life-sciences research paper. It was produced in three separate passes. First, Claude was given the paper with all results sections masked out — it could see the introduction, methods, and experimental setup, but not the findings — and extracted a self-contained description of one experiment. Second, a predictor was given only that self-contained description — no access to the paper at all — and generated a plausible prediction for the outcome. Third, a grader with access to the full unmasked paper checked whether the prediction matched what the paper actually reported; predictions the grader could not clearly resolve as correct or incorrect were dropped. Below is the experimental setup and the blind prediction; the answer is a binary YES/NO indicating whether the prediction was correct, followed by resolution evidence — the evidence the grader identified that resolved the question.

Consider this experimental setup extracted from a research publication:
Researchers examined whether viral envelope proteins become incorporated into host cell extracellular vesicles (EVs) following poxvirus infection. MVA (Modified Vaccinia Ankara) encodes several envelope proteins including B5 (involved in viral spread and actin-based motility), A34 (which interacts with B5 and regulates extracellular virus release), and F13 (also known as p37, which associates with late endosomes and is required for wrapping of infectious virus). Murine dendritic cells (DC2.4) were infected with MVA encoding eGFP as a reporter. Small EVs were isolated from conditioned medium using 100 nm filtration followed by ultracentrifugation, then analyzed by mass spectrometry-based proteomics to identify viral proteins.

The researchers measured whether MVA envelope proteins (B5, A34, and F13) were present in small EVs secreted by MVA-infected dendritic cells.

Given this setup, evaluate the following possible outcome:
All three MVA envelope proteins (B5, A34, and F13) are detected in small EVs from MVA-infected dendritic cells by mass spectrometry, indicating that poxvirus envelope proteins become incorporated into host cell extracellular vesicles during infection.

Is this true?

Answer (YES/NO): YES